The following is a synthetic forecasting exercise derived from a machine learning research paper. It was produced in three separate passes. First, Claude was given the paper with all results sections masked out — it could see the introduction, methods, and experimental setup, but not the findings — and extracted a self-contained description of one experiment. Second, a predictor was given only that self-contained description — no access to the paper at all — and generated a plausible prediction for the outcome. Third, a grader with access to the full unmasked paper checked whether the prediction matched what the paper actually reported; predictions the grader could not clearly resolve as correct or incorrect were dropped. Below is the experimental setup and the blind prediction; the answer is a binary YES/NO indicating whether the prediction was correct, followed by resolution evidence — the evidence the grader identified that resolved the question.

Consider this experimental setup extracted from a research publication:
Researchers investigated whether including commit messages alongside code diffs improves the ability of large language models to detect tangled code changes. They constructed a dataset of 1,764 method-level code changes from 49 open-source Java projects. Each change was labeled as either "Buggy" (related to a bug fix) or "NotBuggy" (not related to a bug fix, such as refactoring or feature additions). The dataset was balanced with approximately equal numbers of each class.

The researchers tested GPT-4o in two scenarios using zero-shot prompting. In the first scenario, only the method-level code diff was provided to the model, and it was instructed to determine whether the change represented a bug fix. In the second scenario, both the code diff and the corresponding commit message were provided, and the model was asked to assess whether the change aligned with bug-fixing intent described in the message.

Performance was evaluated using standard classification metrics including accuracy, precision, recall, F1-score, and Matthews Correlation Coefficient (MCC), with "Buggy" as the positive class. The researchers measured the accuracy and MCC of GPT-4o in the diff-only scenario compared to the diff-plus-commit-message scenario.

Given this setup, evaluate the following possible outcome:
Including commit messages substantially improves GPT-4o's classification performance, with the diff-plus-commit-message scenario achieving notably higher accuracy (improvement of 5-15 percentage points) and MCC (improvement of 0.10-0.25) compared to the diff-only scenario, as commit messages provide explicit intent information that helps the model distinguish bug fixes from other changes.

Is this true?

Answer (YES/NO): NO